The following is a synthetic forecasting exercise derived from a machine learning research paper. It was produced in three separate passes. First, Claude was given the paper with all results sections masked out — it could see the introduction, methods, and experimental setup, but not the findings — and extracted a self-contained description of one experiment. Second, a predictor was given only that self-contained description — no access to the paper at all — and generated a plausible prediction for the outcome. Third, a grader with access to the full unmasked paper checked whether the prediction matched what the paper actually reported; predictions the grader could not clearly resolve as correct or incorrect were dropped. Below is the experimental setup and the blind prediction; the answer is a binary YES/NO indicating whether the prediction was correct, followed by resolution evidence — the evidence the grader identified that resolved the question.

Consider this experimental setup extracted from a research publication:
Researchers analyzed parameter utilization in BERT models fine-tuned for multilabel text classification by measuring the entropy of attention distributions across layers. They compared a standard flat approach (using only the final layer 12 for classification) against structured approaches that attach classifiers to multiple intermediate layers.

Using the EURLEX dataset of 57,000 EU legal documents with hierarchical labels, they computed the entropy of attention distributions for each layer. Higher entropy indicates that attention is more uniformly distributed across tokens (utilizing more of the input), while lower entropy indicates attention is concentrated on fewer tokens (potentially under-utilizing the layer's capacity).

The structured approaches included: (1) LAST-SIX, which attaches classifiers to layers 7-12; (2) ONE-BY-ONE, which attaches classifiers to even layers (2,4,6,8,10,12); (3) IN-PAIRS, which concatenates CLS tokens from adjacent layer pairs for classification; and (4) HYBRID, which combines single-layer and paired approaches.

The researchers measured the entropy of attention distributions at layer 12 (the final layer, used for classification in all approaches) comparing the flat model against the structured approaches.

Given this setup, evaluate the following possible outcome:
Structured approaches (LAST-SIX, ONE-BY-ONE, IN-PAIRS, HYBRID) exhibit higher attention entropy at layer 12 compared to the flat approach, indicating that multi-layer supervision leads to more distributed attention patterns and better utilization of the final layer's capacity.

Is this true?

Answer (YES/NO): YES